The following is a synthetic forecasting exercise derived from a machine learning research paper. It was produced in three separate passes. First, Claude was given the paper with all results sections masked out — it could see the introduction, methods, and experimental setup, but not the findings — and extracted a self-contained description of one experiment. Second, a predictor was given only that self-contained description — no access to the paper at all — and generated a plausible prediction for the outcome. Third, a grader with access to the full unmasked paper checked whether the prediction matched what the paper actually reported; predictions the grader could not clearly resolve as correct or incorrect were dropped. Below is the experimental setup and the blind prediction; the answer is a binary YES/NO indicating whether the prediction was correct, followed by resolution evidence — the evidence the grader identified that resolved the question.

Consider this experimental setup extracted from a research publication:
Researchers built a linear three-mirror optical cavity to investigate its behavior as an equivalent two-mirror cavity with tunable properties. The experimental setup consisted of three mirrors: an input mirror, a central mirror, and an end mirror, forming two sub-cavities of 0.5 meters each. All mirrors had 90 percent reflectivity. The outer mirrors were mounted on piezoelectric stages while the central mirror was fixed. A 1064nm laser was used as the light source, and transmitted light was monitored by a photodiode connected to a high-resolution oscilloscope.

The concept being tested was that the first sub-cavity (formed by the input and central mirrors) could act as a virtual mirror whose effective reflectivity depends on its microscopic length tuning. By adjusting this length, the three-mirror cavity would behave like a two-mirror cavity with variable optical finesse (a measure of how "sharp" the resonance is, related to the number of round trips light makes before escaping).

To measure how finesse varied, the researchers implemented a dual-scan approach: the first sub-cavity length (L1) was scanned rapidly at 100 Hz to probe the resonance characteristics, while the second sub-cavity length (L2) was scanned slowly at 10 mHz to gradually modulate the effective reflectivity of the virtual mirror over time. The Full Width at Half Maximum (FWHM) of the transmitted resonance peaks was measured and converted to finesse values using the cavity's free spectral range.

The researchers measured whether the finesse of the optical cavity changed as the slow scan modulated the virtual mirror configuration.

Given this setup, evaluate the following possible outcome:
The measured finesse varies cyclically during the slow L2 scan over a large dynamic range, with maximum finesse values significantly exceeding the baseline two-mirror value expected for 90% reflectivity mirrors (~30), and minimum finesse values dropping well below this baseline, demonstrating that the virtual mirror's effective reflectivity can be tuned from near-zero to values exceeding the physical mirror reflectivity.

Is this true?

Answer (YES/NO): YES